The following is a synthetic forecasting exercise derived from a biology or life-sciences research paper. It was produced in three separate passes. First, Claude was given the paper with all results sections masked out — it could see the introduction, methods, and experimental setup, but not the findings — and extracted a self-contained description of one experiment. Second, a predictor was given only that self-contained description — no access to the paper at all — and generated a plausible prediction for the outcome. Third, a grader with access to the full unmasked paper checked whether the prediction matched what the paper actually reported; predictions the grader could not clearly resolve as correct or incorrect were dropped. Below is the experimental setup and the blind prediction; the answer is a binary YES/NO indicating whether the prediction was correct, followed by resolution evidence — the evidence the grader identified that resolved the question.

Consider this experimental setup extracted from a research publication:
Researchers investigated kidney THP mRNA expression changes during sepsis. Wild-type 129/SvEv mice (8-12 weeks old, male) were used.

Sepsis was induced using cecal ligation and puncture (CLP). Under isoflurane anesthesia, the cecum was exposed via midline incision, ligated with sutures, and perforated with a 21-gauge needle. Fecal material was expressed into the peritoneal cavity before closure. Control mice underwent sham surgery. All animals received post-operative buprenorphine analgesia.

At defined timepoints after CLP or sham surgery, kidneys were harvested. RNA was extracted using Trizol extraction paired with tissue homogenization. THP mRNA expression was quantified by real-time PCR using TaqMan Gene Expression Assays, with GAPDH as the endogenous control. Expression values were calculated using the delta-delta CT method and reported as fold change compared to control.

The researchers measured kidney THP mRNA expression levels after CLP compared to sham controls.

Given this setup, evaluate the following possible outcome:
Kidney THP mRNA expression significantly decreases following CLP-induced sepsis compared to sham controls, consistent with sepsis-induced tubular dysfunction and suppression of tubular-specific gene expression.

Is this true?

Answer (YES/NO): NO